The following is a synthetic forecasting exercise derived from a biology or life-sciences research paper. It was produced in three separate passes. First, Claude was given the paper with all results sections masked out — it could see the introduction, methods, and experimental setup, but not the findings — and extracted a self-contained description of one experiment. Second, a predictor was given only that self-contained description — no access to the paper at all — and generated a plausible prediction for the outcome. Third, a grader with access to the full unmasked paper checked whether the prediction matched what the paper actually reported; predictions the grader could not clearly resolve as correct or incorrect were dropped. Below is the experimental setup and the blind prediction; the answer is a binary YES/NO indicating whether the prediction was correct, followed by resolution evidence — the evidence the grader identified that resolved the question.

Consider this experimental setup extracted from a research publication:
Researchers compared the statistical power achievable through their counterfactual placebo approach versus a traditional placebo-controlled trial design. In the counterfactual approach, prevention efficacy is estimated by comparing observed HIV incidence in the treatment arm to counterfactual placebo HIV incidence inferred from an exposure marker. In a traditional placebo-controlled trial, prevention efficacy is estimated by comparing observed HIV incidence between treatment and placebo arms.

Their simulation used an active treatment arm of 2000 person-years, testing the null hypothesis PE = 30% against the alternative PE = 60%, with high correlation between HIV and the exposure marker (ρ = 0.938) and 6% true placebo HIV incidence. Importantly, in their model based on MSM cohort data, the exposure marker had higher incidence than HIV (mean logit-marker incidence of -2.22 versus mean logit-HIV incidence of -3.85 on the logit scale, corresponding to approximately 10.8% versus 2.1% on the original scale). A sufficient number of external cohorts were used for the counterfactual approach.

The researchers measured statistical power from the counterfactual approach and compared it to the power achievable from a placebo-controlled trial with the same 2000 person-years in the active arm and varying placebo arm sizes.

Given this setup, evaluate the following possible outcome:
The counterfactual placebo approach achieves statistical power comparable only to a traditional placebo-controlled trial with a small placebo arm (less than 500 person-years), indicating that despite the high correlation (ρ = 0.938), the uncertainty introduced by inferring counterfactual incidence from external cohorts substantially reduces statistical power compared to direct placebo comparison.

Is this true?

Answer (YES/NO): NO